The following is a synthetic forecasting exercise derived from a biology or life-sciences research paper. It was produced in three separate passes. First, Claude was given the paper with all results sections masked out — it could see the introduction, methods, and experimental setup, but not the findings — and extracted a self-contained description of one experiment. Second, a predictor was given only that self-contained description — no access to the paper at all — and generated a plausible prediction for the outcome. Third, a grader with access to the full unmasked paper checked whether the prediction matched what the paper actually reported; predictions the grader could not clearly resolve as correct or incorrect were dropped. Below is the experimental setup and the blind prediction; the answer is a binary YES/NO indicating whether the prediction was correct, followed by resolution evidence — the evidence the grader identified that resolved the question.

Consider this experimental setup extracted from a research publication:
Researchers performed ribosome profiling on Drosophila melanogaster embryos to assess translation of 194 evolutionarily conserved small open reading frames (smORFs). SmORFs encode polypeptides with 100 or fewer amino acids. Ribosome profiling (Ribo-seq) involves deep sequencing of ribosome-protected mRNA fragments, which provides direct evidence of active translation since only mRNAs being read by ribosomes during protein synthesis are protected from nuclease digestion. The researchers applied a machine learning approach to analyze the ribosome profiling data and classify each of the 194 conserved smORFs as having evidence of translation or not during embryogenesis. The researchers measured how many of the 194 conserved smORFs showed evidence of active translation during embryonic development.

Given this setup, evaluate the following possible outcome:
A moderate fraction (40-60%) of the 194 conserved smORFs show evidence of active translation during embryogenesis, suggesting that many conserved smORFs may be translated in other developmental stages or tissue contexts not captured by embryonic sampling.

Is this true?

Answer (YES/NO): YES